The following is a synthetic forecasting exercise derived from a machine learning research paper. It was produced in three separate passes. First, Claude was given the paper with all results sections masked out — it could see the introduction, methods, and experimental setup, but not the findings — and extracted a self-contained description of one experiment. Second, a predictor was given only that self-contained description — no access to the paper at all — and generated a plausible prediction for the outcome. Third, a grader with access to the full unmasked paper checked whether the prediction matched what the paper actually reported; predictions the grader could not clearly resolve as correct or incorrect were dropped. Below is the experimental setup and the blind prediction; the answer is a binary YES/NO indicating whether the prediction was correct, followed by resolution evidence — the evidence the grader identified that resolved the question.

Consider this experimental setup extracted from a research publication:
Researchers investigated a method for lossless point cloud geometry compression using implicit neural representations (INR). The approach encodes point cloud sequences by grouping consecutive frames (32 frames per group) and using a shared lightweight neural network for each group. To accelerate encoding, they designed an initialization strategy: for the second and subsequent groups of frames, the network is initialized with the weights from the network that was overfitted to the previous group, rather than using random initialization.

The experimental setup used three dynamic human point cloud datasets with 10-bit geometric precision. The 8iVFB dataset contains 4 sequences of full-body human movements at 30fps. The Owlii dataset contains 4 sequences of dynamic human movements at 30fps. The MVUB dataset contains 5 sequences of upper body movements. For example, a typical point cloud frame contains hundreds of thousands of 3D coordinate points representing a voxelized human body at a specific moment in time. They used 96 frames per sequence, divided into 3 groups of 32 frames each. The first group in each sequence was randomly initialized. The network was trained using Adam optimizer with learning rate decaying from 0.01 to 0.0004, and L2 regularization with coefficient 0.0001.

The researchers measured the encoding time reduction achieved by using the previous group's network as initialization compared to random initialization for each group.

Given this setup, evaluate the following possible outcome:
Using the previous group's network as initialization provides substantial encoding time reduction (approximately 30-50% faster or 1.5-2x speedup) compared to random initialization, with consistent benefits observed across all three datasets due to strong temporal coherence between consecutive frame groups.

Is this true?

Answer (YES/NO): NO